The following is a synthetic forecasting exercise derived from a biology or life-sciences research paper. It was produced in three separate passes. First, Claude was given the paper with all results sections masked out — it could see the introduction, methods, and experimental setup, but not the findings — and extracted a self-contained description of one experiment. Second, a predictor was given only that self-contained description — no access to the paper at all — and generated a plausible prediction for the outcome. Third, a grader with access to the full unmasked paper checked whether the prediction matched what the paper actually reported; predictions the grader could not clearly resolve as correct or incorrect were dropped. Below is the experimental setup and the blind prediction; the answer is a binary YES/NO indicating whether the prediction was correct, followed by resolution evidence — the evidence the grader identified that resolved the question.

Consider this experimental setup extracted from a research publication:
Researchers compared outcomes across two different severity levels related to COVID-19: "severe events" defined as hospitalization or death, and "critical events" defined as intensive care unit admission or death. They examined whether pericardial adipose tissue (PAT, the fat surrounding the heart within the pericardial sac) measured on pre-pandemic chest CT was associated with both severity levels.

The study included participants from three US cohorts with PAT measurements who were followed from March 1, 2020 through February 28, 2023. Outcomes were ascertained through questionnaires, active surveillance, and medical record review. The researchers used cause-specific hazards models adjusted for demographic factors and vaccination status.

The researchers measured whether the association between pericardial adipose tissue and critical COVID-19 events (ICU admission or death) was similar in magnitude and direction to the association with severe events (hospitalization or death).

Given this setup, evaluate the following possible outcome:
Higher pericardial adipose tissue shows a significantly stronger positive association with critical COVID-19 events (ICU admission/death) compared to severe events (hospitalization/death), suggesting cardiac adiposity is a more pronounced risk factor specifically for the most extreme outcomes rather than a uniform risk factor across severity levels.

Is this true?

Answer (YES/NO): NO